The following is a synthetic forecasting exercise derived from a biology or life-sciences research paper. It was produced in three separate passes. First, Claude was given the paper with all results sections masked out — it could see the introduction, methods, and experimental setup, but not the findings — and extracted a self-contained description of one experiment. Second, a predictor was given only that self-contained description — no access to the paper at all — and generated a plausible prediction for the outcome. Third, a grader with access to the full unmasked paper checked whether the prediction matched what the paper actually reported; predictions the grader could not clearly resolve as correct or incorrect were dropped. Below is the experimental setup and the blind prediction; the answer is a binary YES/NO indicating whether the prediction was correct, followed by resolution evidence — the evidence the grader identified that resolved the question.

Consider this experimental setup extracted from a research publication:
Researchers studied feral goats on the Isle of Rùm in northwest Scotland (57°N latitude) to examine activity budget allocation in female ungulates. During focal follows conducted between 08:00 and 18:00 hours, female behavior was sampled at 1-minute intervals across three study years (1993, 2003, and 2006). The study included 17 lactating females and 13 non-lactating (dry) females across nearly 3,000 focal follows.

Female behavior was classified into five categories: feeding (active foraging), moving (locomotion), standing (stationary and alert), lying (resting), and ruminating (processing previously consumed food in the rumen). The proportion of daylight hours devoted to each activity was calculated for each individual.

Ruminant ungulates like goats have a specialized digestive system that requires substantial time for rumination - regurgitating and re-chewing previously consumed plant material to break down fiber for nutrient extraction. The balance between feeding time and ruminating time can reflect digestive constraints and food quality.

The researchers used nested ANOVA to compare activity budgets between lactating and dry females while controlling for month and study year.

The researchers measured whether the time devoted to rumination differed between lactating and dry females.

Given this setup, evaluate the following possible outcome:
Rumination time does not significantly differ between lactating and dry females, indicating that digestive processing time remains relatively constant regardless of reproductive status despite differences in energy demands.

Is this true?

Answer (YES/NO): NO